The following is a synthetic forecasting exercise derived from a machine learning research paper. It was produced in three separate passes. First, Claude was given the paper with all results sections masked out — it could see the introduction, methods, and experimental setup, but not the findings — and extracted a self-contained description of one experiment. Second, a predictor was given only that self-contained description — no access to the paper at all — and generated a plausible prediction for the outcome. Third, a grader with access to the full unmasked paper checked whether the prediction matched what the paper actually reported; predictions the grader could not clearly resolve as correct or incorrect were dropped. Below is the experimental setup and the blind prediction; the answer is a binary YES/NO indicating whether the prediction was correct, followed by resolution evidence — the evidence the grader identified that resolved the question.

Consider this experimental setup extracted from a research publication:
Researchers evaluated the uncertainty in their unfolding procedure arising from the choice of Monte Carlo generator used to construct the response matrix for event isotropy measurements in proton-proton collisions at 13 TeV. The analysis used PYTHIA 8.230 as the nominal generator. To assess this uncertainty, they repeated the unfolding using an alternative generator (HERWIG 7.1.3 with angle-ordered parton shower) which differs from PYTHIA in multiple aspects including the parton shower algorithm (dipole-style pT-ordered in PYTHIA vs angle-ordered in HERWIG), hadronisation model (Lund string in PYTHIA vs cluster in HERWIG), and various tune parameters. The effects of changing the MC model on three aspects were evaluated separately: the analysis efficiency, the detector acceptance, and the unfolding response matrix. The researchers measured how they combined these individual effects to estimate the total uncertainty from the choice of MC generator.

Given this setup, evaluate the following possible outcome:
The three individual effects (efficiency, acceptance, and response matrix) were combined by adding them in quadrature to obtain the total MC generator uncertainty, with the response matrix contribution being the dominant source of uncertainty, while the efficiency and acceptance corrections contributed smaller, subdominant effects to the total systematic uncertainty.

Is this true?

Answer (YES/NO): NO